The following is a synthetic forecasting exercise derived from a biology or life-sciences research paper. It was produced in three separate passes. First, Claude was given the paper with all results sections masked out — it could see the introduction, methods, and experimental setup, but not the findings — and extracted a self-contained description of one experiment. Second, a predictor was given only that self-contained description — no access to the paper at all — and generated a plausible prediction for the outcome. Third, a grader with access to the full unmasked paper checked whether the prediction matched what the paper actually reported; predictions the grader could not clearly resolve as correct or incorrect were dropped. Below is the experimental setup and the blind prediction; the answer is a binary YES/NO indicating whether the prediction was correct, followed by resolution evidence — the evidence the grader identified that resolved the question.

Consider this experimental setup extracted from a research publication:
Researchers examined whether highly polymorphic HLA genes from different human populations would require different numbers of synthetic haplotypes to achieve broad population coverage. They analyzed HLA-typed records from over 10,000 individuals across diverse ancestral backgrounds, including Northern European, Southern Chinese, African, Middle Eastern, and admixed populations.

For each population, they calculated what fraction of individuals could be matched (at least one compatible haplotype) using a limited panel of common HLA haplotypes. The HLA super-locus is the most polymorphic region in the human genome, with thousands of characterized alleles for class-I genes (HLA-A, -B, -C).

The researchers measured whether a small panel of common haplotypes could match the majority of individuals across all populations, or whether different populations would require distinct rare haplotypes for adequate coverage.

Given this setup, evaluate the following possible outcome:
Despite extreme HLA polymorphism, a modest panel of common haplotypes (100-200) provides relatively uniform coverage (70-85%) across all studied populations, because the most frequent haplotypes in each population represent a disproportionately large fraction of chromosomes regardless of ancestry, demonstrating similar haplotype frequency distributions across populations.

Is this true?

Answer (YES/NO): NO